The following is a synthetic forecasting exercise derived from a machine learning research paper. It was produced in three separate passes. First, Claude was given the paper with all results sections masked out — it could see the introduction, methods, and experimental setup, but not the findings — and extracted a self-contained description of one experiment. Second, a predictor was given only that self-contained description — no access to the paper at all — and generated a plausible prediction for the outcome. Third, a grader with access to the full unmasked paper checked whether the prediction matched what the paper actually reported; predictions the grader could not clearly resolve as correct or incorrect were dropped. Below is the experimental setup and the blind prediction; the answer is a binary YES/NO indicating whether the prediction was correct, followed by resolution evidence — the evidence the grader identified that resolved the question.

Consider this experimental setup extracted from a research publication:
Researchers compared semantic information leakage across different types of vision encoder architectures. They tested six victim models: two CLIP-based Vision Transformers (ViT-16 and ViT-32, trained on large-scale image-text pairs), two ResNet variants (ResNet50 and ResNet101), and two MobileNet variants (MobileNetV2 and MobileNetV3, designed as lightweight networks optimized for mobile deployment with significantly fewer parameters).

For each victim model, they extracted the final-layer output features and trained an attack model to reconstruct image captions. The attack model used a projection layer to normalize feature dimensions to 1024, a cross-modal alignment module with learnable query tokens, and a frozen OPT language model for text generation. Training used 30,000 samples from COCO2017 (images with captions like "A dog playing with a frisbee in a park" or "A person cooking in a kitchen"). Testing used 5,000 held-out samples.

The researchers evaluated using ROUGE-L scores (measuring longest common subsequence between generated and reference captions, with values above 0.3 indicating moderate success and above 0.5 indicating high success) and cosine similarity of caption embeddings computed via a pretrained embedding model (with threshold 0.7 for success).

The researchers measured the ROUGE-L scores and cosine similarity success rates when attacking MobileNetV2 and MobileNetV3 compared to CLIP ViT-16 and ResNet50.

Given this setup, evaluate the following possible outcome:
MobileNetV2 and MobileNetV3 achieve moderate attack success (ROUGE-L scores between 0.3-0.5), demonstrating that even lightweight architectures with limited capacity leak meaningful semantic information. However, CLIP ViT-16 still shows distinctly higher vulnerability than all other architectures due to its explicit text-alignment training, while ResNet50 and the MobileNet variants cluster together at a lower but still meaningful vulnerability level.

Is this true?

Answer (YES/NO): NO